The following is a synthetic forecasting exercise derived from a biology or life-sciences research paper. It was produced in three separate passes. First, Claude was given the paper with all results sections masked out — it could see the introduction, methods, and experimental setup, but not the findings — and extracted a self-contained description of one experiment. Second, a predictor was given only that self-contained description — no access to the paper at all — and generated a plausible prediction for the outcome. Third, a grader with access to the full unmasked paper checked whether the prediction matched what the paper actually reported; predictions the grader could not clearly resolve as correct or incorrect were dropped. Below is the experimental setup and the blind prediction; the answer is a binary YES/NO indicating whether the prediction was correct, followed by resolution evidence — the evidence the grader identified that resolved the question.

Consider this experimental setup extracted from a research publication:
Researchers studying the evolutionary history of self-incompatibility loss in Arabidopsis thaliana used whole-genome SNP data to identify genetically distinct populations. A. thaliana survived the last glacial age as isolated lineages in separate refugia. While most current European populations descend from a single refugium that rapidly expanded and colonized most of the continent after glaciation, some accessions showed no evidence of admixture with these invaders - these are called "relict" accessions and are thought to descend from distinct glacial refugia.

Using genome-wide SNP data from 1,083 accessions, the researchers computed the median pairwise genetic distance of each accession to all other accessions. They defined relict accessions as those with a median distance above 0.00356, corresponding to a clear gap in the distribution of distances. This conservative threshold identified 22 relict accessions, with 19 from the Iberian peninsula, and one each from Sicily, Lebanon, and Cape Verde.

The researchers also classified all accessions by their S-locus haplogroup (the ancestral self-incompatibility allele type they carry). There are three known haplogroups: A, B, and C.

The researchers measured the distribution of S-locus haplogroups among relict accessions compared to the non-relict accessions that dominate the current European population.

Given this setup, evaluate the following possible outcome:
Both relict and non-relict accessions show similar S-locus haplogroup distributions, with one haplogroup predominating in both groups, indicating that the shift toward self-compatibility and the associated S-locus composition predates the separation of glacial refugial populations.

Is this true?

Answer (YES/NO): NO